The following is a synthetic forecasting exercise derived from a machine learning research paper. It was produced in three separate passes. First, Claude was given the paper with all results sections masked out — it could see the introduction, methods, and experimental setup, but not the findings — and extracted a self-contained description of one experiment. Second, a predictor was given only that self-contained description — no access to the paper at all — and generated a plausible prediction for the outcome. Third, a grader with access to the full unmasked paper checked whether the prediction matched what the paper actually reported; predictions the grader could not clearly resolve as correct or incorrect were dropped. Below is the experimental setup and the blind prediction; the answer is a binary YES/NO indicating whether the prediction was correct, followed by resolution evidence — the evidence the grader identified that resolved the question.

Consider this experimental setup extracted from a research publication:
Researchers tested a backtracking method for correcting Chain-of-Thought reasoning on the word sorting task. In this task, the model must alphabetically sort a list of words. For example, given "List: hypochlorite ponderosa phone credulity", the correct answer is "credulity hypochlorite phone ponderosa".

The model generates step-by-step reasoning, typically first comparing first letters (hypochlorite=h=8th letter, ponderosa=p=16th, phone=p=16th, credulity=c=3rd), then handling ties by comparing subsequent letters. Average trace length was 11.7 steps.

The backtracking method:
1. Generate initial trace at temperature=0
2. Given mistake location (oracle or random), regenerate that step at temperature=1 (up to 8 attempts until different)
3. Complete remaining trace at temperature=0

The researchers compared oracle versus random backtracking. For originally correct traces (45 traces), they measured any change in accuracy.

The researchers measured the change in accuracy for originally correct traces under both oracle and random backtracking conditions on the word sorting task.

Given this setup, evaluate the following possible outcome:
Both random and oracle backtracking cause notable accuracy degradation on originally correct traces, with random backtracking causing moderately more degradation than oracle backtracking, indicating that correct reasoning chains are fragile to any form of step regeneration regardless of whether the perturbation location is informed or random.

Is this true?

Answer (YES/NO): YES